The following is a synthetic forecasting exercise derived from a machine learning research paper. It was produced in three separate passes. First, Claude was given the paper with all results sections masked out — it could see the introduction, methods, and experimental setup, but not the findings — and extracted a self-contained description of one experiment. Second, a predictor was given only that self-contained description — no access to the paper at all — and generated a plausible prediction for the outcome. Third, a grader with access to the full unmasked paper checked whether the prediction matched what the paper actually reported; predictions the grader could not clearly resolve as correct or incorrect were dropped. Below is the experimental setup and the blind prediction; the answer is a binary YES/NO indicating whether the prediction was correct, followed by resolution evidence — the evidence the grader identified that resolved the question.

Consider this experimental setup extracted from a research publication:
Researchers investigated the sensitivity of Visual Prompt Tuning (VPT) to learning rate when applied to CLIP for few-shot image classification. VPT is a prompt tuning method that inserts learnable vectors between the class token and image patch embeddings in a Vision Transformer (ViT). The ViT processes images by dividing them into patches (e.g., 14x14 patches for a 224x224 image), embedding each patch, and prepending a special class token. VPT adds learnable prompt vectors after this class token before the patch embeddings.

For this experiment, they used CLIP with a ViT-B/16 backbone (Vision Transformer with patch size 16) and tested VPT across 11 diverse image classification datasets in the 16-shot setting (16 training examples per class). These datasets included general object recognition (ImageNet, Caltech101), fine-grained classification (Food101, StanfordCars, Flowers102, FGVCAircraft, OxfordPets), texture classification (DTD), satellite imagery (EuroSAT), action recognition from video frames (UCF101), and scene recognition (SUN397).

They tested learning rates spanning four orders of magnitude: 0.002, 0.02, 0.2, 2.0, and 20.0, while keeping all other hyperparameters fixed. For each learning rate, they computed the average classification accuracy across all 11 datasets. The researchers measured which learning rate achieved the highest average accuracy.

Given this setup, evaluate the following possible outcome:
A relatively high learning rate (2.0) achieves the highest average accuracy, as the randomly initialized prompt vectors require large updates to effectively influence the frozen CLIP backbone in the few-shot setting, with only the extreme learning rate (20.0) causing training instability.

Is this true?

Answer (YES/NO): NO